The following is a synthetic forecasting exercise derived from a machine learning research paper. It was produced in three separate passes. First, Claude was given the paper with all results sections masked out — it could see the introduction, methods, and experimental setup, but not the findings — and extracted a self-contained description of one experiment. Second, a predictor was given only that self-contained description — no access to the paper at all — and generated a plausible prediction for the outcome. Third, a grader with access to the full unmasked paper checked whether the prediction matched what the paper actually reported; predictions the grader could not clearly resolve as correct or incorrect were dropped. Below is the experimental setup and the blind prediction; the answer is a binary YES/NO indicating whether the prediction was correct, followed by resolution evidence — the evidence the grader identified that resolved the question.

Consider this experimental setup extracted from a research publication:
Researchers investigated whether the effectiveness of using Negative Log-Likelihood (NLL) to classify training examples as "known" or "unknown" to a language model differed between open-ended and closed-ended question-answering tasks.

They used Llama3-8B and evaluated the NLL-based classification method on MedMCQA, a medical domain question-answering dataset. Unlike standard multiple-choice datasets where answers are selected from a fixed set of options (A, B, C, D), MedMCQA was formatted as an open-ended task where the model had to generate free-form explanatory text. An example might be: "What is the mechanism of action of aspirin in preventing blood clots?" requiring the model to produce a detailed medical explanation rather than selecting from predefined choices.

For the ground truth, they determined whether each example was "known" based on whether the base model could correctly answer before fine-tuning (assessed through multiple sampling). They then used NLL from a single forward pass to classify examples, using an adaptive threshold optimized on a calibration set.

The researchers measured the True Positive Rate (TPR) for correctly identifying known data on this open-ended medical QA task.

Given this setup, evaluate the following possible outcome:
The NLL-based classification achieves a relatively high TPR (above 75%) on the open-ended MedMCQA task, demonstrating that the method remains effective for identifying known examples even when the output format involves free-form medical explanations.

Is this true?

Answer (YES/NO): YES